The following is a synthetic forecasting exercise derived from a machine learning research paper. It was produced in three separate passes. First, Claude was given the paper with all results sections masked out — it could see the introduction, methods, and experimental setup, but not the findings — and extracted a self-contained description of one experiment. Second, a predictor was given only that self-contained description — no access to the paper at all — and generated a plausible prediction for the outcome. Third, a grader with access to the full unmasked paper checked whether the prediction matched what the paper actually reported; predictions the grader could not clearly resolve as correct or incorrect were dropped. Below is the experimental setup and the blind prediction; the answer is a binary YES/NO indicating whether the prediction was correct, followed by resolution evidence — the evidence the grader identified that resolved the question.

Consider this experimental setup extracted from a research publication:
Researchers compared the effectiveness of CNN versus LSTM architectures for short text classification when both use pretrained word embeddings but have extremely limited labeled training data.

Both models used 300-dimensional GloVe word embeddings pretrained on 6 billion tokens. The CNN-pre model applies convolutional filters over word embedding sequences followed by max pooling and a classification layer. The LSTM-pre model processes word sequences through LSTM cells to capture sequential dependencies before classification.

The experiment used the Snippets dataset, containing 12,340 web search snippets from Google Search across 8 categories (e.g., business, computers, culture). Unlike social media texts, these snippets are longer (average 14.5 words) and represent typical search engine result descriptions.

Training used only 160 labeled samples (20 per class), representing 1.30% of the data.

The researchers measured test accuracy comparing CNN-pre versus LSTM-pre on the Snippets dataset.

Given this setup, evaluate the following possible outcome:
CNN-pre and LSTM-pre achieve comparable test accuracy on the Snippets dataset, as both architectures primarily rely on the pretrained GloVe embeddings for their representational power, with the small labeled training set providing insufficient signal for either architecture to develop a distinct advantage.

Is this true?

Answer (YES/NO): NO